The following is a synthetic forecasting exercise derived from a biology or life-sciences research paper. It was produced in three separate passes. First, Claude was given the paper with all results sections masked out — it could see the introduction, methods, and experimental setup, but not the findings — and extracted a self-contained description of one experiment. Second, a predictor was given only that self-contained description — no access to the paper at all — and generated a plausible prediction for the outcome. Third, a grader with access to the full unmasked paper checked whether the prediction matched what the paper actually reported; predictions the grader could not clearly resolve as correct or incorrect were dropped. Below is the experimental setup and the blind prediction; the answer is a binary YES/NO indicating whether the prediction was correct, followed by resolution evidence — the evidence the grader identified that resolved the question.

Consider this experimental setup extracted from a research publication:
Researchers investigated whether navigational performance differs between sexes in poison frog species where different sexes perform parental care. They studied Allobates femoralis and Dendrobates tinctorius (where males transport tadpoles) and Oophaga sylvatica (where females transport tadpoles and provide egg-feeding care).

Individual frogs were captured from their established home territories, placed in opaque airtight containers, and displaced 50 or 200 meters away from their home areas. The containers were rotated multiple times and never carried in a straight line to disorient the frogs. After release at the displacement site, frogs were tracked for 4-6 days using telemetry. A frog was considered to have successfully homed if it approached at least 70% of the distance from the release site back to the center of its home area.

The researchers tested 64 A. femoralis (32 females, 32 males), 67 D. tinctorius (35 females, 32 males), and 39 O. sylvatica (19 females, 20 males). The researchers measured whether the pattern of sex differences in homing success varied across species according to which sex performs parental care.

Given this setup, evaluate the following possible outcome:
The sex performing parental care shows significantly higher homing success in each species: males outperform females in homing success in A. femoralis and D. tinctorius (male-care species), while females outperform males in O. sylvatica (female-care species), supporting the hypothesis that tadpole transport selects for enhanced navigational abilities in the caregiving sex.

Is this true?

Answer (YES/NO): NO